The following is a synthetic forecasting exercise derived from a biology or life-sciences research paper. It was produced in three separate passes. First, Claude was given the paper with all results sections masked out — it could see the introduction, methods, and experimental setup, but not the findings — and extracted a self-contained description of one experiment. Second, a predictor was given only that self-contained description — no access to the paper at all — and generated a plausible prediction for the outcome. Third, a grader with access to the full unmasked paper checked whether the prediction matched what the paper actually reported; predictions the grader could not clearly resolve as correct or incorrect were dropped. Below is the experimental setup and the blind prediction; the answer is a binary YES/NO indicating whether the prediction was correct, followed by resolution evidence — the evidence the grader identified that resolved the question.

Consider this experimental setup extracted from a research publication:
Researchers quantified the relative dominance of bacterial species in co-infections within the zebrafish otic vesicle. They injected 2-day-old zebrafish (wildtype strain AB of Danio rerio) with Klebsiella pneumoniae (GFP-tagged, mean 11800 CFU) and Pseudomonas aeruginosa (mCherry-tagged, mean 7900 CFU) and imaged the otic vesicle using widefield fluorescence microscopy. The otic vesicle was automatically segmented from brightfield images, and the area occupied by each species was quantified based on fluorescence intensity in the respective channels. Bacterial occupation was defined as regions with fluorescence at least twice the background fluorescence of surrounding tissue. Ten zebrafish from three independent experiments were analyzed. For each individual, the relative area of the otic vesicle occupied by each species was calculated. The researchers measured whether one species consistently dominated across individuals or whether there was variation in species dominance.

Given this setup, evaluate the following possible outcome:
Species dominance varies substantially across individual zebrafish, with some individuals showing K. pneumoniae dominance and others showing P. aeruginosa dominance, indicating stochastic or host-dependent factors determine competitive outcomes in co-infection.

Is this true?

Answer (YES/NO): YES